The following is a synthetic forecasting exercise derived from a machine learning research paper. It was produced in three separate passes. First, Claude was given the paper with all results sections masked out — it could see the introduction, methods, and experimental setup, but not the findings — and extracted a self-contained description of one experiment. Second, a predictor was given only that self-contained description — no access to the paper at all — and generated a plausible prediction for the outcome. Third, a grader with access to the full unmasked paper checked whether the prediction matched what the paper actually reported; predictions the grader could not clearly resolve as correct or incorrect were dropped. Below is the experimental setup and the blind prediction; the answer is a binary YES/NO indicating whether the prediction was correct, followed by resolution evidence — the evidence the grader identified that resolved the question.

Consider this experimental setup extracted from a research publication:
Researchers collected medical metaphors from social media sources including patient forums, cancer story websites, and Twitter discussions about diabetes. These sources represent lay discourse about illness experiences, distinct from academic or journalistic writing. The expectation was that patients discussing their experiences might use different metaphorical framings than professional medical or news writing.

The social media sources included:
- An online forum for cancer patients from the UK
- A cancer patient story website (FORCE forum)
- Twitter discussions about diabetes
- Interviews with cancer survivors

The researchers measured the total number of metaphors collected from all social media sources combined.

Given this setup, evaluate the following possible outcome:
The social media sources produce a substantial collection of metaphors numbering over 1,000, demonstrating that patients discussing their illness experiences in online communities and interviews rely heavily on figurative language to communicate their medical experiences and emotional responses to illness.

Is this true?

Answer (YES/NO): NO